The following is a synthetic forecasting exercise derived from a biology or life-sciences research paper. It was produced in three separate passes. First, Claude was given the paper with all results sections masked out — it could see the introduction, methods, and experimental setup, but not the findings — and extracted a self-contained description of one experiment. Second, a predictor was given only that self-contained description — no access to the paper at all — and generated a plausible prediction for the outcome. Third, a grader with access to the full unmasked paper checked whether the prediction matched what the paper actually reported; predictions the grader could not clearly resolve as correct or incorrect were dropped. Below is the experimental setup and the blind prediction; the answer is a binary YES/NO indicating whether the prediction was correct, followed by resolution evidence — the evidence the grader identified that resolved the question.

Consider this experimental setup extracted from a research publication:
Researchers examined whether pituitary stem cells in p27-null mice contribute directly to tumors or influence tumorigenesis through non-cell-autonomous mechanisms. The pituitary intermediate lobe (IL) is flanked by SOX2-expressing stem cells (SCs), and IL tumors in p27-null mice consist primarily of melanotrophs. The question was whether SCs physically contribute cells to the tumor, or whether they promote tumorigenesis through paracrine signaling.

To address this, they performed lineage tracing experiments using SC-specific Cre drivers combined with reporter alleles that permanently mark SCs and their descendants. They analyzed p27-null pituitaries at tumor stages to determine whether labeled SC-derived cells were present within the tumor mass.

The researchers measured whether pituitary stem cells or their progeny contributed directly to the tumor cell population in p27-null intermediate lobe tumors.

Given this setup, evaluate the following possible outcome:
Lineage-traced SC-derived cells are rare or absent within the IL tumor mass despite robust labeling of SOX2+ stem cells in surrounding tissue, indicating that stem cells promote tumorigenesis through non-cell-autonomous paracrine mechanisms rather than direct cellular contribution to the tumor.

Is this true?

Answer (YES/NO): YES